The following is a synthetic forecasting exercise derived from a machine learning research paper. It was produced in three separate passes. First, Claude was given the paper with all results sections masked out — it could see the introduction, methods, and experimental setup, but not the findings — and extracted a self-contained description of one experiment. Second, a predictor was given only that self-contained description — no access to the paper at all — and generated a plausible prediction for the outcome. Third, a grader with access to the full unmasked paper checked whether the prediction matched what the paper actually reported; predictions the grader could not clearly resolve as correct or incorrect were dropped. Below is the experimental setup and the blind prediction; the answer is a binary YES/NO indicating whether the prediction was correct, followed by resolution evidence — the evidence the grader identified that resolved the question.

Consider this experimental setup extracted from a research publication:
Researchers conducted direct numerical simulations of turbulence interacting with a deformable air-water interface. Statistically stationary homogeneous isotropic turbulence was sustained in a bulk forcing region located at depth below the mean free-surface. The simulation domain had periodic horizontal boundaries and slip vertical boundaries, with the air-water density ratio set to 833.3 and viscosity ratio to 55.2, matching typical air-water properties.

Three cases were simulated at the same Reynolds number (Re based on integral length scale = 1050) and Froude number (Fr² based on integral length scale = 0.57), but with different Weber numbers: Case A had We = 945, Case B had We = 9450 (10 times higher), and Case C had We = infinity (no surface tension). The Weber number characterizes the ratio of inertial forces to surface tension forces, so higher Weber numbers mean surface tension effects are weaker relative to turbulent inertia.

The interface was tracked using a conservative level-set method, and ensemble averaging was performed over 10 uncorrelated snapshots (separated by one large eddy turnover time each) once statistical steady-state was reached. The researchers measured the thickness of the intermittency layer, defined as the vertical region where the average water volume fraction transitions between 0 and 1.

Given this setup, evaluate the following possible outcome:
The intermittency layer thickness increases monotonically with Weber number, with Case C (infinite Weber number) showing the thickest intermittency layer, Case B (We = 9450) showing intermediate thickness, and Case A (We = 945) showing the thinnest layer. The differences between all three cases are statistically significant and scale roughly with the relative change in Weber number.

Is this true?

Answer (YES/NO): NO